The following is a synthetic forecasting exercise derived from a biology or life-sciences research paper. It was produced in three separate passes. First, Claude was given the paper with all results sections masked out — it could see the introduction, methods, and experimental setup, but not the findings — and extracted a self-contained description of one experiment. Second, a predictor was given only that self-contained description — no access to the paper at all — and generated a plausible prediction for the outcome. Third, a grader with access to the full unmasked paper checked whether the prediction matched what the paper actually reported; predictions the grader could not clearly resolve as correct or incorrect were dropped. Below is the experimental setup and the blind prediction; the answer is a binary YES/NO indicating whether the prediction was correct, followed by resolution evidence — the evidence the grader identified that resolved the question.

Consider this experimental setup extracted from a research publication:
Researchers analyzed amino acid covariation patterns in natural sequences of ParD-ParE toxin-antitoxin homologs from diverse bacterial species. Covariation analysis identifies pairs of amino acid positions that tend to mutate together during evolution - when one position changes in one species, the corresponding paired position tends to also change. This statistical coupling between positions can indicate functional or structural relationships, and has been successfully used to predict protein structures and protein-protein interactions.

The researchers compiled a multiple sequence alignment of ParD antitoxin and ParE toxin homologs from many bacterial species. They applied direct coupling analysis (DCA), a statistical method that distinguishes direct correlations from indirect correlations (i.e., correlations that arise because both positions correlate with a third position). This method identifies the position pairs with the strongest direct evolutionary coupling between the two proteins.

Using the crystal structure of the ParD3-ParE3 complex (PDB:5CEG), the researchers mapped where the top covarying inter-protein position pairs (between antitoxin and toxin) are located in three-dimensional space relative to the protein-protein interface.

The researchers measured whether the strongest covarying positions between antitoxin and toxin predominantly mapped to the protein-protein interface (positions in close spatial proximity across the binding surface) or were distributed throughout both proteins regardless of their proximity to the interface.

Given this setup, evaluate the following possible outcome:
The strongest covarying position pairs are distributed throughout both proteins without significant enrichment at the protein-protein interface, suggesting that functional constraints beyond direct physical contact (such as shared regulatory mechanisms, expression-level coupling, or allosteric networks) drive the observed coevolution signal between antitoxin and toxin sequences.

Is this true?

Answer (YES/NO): NO